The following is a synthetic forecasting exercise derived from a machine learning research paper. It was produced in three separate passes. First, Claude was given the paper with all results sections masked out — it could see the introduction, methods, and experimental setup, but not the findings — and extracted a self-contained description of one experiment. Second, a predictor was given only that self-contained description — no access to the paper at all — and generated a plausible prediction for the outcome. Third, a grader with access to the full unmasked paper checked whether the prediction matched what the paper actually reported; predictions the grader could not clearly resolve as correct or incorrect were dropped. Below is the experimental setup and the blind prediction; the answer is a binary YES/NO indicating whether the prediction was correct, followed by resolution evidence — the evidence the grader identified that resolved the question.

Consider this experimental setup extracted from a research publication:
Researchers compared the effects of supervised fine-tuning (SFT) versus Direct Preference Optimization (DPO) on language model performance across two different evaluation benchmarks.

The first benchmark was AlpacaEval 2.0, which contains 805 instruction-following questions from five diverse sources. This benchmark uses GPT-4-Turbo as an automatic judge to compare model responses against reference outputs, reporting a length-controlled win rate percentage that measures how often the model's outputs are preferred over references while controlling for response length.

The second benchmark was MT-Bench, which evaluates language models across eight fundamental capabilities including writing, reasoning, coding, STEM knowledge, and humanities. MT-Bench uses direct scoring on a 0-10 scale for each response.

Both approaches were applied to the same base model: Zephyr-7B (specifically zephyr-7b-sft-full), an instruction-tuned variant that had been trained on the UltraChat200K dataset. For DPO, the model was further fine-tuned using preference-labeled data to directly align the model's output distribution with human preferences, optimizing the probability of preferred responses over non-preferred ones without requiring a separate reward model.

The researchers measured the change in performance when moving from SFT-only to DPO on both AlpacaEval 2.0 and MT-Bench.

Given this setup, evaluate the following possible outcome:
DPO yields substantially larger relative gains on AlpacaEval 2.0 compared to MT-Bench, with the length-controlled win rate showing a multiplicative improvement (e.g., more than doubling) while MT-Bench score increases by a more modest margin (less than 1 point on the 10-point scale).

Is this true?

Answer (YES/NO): NO